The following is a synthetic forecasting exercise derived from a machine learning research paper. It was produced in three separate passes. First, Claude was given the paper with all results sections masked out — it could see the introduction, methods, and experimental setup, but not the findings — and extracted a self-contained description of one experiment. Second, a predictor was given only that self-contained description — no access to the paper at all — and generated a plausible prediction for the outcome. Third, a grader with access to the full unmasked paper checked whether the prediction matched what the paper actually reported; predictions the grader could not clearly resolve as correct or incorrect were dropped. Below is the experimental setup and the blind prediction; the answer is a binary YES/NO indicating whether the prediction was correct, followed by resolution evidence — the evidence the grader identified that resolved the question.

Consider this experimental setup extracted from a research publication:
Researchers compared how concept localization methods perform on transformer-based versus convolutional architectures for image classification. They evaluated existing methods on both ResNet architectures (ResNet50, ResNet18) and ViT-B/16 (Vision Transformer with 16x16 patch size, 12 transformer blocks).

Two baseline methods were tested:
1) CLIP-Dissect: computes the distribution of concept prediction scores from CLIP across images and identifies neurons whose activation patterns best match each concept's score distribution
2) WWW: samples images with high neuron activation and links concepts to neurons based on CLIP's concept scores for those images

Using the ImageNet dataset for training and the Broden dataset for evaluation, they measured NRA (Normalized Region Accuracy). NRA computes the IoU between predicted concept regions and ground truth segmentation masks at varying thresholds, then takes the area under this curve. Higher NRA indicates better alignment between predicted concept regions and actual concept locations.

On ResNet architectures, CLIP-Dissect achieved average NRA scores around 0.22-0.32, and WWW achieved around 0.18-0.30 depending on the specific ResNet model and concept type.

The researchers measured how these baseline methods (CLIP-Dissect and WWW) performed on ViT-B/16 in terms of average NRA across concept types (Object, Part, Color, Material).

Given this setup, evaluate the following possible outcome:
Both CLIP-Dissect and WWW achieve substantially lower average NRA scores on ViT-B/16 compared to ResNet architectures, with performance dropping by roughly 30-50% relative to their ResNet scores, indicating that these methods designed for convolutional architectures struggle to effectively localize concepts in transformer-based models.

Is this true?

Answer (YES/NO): NO